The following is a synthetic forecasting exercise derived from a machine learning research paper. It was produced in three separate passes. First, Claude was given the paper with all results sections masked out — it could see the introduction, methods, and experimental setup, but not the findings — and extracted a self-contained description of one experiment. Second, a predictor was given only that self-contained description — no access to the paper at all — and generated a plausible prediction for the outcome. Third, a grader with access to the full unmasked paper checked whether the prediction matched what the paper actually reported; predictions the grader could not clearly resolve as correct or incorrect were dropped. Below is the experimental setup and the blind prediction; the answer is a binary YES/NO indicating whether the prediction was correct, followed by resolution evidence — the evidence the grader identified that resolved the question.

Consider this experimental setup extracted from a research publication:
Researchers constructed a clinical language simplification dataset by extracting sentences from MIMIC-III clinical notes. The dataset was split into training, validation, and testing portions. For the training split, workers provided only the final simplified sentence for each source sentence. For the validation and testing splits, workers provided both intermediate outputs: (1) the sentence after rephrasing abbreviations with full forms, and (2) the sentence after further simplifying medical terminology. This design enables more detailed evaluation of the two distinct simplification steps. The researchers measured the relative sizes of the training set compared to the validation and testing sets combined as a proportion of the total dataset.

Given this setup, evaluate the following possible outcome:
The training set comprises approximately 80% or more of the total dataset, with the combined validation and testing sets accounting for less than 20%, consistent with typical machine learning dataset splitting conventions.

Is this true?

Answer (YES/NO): YES